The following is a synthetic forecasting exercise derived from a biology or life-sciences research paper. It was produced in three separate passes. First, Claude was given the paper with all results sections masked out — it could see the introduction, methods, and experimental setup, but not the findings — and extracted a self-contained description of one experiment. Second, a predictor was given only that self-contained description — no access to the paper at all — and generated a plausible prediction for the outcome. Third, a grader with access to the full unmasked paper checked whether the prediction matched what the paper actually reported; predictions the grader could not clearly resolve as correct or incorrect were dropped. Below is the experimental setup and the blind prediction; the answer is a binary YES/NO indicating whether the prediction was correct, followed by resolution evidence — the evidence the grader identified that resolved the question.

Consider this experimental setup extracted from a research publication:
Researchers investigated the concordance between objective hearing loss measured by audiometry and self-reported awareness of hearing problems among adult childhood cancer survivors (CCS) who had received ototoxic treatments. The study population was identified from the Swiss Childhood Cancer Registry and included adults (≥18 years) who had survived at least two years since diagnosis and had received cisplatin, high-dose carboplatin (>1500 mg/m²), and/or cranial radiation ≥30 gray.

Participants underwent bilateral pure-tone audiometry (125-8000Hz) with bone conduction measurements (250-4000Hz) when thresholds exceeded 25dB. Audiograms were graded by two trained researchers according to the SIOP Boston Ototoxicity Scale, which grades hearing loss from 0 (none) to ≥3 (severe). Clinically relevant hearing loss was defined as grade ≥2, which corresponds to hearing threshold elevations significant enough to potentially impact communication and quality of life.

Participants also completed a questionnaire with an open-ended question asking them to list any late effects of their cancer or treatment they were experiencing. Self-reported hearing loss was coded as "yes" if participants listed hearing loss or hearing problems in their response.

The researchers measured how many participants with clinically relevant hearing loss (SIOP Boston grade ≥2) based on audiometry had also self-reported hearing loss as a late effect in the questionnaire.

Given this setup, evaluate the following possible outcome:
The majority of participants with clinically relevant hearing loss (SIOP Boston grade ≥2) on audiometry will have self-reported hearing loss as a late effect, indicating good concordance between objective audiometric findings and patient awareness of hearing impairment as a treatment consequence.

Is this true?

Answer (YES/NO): NO